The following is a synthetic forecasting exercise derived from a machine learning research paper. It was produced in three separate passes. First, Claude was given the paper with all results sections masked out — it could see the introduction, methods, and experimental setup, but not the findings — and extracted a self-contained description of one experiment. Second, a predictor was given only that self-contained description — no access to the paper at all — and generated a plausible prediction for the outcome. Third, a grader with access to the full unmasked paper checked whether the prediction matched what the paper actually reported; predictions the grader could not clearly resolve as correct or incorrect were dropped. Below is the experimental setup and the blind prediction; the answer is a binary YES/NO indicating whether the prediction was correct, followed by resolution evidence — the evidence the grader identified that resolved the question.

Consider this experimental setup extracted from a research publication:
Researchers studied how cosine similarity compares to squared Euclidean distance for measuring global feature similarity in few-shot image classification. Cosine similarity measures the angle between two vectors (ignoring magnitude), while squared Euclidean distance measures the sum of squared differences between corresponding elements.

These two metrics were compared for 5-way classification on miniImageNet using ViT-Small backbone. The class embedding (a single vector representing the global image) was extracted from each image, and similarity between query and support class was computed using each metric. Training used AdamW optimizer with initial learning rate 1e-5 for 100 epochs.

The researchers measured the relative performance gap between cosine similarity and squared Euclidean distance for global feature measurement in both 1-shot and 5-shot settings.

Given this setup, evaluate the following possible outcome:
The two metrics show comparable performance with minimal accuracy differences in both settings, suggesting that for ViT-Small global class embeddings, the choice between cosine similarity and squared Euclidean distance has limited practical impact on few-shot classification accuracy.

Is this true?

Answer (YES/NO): NO